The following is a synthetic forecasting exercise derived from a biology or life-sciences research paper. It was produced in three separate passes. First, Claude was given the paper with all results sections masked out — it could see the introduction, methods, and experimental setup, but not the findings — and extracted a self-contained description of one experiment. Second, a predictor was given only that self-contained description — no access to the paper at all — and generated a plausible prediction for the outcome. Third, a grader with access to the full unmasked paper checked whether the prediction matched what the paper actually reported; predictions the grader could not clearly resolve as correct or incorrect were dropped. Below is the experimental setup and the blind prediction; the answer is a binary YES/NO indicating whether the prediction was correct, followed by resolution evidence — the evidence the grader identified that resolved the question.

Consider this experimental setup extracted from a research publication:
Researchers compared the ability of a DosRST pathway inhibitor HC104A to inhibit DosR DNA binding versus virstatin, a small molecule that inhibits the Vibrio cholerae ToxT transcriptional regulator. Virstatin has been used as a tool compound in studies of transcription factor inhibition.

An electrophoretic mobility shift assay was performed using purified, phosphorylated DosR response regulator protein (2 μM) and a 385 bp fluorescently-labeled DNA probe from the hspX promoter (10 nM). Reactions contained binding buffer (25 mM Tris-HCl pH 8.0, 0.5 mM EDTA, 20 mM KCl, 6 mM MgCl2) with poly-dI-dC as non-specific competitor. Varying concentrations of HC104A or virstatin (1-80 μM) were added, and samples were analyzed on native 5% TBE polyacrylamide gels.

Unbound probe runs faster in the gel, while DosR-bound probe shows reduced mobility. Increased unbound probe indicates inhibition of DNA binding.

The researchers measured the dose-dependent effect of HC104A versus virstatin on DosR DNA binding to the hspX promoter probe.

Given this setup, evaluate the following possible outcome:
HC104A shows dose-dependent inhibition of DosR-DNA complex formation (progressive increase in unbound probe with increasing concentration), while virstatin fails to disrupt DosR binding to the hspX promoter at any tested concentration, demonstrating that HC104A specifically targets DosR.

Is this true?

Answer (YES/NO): YES